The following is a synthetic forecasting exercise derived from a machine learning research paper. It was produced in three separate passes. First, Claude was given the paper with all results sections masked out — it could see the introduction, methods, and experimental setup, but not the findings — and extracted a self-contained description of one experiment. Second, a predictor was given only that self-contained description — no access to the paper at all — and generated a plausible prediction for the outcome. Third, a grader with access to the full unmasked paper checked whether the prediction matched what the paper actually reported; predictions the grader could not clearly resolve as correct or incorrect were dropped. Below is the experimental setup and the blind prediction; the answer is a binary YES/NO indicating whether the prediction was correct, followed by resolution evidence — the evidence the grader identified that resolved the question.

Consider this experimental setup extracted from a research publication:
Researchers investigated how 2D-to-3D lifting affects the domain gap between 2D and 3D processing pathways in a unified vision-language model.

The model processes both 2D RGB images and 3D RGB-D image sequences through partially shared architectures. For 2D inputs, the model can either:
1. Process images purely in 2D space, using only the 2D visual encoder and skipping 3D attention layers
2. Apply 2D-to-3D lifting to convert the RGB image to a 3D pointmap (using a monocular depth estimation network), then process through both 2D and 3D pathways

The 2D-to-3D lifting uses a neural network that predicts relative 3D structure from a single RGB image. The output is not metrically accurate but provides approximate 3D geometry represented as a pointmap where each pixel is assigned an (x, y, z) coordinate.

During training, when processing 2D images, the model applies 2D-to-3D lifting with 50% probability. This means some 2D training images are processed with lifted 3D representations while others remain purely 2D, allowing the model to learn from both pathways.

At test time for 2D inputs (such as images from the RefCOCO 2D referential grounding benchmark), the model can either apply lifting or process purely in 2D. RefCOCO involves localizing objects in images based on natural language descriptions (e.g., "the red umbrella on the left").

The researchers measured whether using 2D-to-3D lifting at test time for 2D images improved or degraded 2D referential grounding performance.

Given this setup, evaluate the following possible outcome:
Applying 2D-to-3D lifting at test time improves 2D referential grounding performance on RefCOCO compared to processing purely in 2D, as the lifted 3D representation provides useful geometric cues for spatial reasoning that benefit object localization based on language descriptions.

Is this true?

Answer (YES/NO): NO